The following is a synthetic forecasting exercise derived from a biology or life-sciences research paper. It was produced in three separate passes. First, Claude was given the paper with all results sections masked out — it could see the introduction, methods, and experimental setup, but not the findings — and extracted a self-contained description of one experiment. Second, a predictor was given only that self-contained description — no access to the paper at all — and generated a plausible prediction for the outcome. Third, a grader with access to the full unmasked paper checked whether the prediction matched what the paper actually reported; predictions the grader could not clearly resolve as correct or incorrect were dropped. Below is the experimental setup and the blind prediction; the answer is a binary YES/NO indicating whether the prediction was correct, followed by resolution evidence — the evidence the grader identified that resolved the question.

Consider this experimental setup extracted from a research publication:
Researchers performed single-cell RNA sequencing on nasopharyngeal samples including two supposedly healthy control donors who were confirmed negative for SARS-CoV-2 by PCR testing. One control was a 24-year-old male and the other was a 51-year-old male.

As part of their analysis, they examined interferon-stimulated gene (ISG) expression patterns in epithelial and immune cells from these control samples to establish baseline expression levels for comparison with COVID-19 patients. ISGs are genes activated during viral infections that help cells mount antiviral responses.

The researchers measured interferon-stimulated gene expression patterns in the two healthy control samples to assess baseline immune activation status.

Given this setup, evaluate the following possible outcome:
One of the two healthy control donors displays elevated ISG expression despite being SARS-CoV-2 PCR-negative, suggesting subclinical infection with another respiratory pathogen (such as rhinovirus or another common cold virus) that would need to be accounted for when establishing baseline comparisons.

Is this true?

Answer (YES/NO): YES